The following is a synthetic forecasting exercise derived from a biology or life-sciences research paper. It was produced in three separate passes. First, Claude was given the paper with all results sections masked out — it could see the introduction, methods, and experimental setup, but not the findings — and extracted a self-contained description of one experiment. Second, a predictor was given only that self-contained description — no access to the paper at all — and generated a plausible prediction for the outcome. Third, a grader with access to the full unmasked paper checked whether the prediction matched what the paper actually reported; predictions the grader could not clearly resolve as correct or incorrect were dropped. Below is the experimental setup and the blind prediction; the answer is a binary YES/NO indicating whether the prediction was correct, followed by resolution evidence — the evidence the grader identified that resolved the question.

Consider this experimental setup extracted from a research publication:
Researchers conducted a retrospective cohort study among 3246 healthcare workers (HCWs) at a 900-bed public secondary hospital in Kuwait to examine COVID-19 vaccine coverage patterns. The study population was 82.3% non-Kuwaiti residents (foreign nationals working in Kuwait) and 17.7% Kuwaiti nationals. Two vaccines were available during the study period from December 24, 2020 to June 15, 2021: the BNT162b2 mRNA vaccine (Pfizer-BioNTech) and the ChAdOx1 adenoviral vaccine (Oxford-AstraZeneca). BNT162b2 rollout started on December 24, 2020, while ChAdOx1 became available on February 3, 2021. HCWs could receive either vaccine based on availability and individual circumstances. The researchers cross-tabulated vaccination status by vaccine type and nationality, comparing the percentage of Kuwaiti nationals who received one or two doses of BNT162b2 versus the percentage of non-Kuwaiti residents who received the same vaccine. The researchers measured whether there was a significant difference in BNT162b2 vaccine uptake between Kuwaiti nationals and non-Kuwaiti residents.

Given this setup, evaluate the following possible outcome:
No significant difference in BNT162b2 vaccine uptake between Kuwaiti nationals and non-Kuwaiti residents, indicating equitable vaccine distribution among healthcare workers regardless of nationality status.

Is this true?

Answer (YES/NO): NO